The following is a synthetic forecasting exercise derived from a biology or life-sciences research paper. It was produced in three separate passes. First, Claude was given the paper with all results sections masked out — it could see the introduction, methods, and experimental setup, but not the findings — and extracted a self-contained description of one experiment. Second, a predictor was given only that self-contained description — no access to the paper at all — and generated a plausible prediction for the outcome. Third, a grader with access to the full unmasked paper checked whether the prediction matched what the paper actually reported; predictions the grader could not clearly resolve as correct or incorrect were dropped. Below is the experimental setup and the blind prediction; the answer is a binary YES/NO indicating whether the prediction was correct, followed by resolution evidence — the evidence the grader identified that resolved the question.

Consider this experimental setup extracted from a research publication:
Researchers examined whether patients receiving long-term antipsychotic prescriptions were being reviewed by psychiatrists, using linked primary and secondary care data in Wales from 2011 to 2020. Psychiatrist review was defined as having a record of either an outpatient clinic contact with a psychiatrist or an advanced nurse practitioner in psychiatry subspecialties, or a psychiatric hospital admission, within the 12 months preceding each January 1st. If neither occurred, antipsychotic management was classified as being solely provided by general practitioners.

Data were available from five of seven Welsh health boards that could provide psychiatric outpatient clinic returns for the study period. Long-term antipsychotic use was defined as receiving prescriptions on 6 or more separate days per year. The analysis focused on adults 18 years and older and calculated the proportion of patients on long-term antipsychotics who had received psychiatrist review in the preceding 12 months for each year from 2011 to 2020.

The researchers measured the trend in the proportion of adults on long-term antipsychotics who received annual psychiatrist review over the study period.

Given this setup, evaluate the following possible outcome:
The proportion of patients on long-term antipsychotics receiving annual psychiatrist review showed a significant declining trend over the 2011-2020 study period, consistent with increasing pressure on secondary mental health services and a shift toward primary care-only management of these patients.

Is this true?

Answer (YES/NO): YES